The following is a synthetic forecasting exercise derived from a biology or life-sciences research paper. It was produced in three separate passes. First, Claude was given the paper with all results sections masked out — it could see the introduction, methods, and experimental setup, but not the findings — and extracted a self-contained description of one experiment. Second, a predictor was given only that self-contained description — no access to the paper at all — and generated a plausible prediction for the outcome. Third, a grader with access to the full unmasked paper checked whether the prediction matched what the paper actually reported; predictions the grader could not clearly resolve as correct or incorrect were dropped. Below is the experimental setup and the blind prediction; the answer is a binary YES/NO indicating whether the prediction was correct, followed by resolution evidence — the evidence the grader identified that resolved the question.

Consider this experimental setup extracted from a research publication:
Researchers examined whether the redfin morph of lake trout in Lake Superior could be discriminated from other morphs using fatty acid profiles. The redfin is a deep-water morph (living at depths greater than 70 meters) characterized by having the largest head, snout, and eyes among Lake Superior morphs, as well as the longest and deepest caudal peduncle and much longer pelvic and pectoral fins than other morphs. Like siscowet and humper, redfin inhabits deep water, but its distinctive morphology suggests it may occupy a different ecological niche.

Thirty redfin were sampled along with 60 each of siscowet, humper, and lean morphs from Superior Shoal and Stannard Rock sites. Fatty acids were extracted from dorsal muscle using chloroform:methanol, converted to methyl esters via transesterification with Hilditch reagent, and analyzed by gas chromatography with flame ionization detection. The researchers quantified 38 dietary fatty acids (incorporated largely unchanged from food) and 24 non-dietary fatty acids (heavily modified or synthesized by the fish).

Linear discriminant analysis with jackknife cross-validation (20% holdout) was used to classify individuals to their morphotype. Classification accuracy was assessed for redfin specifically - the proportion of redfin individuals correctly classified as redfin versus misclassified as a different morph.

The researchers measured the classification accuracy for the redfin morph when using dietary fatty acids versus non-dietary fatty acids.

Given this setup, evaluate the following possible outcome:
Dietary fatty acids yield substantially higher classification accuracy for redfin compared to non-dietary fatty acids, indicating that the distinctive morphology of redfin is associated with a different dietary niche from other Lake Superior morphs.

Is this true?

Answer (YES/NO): NO